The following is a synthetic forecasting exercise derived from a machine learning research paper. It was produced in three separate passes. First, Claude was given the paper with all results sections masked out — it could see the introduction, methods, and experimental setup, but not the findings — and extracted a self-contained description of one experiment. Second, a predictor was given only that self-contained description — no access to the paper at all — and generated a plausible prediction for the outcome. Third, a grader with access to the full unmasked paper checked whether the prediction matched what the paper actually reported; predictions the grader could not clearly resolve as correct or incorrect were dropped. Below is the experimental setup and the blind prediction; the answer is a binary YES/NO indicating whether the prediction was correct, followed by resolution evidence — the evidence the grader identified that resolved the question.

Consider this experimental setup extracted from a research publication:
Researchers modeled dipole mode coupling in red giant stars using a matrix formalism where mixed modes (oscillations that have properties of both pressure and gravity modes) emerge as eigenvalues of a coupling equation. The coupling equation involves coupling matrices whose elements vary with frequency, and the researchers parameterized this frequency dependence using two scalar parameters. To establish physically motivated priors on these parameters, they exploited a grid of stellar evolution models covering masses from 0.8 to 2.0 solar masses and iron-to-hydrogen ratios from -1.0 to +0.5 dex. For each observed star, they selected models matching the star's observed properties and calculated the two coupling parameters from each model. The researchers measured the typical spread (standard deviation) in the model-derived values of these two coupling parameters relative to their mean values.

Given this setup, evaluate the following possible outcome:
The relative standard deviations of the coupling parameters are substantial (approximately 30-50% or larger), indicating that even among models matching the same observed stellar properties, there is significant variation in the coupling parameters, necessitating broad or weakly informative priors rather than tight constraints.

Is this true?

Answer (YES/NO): NO